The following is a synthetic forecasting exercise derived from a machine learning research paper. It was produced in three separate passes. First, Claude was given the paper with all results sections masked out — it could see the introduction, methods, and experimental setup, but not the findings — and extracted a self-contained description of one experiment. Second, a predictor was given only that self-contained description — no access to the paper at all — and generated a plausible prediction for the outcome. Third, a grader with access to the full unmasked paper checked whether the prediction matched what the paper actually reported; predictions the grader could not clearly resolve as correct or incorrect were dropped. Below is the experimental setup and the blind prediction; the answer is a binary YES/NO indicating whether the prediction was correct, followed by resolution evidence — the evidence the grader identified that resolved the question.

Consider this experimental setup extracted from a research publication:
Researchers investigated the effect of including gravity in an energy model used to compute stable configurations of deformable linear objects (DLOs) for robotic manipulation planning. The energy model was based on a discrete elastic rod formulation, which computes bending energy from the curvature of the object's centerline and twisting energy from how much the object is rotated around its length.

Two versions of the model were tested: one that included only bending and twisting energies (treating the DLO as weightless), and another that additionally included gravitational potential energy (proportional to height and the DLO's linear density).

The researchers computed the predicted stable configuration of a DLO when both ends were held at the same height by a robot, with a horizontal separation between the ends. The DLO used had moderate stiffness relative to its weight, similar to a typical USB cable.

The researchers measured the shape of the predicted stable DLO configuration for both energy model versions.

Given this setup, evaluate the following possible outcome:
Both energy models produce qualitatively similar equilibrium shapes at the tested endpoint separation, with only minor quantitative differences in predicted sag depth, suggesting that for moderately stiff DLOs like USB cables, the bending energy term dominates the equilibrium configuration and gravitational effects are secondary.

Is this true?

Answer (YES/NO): NO